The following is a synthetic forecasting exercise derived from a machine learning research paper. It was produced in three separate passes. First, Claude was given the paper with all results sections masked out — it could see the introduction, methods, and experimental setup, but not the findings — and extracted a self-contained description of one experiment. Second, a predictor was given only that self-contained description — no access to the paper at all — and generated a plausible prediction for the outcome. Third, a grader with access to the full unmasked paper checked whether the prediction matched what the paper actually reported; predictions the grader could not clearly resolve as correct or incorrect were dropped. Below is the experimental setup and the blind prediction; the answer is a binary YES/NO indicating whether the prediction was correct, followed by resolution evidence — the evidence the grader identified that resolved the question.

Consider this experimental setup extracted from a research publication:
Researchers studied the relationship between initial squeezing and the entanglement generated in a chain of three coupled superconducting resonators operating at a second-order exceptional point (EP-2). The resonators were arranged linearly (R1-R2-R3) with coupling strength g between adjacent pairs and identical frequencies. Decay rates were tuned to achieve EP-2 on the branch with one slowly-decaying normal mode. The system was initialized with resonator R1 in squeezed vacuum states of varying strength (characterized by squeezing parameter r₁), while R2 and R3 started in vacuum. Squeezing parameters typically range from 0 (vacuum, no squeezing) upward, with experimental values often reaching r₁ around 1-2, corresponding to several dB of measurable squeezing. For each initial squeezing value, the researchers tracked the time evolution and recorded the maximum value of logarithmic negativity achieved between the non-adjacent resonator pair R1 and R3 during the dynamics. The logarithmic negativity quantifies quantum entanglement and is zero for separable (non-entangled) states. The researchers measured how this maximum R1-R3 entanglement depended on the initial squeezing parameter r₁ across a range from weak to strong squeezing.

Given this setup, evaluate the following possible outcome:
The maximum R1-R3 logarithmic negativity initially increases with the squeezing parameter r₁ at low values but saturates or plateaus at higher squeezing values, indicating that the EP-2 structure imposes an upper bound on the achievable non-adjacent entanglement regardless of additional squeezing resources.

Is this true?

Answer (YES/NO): YES